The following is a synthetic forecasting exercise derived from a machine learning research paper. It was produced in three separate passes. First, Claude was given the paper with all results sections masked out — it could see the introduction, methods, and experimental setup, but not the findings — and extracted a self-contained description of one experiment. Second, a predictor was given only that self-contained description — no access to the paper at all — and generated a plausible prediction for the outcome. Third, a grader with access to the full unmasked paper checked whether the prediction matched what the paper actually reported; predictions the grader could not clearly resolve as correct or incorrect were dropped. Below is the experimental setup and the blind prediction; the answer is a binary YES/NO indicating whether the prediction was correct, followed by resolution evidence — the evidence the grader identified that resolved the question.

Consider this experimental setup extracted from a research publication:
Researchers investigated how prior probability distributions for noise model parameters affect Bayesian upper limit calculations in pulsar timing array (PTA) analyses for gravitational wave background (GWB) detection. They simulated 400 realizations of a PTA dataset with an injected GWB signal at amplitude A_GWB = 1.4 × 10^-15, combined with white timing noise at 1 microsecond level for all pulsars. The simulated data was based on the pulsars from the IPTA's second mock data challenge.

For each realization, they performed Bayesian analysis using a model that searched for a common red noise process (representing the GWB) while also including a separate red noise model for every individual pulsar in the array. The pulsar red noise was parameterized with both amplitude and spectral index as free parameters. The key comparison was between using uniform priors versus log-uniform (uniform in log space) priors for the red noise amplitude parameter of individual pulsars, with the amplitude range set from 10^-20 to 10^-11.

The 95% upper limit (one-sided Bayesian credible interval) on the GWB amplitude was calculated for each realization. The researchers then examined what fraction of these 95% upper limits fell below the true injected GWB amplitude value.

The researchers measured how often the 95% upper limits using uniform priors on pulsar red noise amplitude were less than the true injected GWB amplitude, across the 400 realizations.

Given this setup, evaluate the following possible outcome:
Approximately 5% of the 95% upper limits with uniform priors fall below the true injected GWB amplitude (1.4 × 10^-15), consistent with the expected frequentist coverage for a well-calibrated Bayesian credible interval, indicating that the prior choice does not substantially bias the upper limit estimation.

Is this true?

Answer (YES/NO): NO